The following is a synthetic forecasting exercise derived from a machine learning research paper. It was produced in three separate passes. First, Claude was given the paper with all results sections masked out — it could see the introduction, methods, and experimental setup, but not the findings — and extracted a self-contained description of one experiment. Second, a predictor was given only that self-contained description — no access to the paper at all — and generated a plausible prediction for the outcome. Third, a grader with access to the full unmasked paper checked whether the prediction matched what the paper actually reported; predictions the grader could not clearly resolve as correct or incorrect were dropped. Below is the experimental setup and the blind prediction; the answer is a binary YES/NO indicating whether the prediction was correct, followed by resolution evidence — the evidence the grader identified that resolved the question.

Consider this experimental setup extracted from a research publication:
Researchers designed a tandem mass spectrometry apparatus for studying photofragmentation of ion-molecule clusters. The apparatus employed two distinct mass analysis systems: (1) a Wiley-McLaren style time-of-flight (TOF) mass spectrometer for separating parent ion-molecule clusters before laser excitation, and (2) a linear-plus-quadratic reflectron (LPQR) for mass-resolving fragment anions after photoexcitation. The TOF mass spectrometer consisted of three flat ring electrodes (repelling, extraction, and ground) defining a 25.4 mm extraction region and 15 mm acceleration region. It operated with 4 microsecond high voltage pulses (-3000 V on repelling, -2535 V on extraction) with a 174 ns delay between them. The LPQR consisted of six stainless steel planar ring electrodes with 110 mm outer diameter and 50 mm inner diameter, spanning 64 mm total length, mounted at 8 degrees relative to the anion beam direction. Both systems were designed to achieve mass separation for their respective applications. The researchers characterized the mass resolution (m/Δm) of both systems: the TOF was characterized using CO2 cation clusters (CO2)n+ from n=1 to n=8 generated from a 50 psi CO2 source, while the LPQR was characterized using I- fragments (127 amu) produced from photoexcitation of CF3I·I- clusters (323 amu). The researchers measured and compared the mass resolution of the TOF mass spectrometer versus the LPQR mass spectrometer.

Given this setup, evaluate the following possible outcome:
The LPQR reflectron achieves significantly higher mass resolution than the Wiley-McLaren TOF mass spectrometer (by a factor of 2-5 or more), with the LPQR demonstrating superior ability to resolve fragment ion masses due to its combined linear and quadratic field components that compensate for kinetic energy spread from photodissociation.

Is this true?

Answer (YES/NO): NO